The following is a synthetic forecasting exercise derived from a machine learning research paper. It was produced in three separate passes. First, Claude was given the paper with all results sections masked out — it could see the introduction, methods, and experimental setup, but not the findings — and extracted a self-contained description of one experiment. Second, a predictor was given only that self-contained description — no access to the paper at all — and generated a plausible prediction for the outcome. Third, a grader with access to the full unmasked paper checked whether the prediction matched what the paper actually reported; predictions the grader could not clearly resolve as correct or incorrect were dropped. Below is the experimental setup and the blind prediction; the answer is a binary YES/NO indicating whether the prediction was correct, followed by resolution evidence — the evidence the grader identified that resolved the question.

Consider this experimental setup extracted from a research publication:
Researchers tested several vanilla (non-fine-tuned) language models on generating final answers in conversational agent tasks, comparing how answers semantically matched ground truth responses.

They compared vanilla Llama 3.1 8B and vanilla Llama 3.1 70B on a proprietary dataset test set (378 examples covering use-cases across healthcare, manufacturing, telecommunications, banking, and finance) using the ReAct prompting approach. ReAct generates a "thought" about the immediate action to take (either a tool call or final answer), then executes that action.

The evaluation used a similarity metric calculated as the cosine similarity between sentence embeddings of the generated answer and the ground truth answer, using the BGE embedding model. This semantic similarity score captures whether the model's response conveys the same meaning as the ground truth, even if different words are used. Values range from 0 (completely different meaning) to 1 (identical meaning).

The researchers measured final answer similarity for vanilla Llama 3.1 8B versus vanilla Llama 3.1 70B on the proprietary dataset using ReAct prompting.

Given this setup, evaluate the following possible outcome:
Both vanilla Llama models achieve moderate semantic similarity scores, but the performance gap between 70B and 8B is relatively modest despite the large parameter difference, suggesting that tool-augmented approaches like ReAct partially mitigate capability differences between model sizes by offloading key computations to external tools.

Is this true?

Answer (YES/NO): NO